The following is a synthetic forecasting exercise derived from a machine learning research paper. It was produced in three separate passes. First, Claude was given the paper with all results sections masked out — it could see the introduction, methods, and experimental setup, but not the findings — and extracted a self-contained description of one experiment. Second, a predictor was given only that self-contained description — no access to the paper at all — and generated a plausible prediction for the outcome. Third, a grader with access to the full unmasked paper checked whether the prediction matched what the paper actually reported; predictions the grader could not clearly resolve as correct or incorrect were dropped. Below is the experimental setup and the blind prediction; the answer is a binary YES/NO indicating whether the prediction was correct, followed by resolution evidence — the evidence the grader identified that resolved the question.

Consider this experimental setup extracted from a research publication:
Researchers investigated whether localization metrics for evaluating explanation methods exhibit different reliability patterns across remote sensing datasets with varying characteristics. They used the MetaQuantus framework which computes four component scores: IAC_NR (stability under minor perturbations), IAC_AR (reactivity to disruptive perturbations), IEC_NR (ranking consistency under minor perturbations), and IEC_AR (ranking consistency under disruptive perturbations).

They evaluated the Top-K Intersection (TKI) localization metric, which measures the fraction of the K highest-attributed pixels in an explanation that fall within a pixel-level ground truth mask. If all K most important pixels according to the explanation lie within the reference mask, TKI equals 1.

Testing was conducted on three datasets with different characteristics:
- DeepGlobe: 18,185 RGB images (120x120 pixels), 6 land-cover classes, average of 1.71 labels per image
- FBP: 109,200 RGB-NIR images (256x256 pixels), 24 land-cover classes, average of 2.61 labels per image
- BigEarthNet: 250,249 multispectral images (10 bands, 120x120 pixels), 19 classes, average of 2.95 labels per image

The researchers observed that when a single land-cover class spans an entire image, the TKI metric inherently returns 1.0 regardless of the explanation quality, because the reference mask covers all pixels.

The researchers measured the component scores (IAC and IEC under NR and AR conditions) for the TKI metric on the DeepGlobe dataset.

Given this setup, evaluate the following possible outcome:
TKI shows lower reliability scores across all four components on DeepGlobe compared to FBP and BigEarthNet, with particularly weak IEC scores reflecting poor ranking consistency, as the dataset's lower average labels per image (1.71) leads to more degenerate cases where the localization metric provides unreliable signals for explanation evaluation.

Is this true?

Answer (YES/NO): NO